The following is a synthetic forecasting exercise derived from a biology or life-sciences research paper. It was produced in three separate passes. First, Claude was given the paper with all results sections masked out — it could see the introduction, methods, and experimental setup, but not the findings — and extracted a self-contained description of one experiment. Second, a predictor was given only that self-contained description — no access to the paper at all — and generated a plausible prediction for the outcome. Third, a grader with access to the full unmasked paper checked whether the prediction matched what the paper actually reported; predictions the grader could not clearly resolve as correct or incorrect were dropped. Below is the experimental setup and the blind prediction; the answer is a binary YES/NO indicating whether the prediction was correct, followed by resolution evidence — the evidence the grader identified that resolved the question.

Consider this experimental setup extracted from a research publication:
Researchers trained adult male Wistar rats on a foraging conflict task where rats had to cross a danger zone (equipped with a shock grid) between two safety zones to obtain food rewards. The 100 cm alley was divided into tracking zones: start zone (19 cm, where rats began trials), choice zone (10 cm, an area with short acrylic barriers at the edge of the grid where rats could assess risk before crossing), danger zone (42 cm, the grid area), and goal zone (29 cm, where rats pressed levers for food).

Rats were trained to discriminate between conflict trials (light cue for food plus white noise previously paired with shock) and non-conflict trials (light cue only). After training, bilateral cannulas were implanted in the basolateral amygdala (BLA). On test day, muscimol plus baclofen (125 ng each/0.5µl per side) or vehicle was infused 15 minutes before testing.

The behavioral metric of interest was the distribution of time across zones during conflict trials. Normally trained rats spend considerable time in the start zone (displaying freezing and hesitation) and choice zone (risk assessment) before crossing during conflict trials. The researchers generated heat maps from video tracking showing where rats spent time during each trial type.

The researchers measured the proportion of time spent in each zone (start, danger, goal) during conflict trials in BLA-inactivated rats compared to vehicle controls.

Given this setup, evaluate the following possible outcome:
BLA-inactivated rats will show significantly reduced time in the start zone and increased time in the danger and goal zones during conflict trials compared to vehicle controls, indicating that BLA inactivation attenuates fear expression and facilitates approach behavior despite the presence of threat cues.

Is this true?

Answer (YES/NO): YES